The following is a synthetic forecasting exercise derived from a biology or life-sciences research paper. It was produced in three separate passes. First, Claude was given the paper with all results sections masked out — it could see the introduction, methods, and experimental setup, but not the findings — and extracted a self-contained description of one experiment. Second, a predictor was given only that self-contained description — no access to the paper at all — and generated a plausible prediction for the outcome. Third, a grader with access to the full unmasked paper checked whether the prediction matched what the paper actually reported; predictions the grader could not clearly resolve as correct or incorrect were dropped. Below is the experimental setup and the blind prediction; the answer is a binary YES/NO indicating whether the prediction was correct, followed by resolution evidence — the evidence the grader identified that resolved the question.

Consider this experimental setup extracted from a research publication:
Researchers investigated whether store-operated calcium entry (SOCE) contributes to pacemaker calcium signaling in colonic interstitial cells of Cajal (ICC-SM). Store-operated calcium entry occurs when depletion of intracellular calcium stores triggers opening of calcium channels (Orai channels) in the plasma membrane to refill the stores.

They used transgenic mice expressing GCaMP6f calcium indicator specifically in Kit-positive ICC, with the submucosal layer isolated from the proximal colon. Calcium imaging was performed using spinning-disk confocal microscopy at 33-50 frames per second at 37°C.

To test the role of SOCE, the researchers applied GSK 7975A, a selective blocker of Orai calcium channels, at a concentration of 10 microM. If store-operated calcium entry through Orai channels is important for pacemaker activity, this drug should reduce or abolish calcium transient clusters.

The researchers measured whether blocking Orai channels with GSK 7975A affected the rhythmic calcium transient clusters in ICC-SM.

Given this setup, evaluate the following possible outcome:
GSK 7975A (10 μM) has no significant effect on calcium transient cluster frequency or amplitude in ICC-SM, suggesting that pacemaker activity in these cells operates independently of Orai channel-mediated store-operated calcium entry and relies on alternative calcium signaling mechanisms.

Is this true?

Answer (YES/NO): NO